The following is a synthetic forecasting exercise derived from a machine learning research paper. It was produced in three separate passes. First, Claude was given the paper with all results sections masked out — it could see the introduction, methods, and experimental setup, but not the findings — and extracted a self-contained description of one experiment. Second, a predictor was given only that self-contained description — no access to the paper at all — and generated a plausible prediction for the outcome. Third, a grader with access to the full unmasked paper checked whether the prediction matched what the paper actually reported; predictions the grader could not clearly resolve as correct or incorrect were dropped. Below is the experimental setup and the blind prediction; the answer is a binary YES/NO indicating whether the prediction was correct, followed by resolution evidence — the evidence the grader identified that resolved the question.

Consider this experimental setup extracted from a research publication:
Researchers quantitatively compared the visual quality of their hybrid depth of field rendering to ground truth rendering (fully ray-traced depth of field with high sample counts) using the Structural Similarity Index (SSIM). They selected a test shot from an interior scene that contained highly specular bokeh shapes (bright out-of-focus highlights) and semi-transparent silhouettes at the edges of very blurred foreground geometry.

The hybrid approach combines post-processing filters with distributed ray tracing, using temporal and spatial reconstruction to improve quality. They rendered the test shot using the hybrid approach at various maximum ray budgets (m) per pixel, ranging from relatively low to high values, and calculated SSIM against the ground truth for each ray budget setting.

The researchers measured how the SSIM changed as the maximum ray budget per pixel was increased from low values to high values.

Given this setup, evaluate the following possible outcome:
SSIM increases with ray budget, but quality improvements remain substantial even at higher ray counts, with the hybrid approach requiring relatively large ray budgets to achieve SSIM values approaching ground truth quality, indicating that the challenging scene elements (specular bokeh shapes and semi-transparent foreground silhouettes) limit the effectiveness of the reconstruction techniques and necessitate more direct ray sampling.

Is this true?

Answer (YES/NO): NO